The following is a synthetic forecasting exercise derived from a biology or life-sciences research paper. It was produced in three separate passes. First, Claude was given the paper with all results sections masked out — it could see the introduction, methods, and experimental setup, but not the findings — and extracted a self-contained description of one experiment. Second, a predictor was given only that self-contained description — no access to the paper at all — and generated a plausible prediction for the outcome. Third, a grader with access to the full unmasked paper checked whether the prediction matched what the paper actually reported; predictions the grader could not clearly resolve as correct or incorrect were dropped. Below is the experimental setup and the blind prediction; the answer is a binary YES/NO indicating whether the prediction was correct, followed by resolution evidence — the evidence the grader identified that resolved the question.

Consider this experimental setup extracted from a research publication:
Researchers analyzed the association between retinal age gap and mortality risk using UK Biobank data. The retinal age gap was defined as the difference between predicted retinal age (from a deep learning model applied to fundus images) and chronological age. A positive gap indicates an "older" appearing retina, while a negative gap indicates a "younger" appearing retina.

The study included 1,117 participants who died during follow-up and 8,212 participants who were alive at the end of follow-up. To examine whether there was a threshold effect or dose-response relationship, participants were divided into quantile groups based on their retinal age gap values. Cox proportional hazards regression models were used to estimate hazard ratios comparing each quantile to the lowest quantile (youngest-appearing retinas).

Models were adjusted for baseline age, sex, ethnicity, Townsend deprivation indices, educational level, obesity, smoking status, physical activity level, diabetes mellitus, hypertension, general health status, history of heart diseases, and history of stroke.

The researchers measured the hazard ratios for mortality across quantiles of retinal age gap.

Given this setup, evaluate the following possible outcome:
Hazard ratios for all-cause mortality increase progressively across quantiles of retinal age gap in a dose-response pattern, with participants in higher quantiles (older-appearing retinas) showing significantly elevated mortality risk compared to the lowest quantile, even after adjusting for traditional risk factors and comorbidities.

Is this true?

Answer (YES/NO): NO